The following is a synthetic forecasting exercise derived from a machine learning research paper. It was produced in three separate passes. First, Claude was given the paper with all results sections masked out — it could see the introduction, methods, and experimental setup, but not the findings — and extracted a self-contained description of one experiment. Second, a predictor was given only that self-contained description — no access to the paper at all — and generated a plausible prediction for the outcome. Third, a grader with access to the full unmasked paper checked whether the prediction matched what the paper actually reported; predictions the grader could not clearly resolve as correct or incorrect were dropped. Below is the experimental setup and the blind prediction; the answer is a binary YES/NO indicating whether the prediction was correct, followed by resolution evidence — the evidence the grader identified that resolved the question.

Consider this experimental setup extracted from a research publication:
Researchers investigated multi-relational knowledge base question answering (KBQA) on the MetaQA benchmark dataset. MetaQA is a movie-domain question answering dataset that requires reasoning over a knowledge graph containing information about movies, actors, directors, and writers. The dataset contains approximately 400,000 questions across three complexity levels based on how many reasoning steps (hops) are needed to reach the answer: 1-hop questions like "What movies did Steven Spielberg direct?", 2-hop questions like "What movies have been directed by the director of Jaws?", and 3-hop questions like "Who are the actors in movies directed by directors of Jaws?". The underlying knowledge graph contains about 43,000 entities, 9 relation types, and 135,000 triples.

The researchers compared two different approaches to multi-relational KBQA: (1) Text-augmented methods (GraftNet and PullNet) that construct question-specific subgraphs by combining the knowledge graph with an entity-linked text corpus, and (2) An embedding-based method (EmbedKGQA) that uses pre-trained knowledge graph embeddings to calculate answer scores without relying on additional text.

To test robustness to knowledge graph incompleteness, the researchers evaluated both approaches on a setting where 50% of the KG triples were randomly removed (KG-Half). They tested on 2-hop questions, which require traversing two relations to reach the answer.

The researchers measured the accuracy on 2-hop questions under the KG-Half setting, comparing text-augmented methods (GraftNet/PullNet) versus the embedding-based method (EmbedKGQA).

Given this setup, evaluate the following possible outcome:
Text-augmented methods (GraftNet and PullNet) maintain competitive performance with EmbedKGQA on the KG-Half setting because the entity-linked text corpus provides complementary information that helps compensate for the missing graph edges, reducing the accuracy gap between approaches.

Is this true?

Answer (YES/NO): NO